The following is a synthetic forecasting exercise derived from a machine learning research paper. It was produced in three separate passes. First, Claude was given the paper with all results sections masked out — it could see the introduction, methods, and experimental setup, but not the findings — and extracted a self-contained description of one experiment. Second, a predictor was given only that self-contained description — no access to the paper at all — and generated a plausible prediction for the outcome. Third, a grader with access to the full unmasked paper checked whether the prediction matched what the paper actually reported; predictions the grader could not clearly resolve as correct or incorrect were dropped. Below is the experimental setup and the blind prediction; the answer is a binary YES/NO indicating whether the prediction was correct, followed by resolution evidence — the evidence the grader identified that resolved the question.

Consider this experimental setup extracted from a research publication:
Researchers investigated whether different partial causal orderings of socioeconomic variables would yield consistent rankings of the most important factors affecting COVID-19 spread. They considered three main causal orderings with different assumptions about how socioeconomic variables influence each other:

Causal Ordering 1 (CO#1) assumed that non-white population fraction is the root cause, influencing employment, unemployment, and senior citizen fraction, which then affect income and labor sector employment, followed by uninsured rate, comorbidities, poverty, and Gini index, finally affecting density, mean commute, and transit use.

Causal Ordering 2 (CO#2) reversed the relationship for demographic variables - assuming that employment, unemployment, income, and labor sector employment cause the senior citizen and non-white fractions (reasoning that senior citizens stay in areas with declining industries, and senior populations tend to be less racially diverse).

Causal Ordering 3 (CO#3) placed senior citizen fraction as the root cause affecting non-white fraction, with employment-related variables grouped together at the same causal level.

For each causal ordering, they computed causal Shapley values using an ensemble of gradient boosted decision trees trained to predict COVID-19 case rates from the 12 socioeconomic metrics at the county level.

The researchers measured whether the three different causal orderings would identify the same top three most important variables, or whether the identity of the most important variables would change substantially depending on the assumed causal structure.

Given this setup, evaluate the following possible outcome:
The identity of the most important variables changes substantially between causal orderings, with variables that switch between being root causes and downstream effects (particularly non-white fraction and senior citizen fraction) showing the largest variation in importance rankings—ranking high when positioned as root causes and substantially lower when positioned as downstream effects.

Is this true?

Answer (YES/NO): NO